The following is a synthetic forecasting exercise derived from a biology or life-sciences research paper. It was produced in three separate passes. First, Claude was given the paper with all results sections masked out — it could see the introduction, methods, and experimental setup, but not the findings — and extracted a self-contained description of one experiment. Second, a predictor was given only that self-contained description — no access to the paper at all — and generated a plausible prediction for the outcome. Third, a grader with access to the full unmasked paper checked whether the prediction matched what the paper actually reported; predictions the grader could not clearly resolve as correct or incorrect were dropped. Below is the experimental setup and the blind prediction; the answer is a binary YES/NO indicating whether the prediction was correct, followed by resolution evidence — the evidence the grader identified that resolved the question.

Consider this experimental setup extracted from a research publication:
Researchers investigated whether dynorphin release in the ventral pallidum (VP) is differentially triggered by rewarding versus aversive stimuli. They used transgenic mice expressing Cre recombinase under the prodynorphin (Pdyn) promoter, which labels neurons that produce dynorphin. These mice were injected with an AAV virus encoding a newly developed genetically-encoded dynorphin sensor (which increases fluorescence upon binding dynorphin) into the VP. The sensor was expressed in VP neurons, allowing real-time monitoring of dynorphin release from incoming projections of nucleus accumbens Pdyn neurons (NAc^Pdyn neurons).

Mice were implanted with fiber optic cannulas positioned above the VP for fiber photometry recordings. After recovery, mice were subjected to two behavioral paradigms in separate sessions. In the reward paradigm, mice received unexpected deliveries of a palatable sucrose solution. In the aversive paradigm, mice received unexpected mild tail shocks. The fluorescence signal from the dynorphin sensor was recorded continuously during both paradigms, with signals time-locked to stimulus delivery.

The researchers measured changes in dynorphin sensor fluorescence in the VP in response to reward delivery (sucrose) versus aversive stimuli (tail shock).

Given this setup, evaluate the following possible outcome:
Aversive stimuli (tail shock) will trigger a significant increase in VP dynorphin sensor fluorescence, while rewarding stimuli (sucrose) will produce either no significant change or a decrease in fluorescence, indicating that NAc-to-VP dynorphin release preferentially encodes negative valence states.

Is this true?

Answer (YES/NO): NO